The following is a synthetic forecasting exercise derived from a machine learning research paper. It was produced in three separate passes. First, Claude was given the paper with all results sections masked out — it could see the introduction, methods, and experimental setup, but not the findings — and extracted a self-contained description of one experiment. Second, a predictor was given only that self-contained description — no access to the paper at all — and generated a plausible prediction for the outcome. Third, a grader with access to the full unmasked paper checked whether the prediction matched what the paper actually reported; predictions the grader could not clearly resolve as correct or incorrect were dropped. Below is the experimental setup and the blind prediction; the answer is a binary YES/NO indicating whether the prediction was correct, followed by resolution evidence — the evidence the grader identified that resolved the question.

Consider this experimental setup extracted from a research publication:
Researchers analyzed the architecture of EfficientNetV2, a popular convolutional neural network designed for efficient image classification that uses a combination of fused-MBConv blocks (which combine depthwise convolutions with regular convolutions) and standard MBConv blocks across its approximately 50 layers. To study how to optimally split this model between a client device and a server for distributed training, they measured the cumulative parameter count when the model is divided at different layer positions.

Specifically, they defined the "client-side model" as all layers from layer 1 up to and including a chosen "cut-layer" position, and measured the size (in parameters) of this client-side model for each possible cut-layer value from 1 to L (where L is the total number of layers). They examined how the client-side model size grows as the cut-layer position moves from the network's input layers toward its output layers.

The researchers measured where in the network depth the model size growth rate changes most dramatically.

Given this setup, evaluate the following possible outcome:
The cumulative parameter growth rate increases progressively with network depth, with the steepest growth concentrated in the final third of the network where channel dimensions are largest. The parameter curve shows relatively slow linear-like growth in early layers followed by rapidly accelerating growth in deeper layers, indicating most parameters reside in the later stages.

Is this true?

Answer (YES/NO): NO